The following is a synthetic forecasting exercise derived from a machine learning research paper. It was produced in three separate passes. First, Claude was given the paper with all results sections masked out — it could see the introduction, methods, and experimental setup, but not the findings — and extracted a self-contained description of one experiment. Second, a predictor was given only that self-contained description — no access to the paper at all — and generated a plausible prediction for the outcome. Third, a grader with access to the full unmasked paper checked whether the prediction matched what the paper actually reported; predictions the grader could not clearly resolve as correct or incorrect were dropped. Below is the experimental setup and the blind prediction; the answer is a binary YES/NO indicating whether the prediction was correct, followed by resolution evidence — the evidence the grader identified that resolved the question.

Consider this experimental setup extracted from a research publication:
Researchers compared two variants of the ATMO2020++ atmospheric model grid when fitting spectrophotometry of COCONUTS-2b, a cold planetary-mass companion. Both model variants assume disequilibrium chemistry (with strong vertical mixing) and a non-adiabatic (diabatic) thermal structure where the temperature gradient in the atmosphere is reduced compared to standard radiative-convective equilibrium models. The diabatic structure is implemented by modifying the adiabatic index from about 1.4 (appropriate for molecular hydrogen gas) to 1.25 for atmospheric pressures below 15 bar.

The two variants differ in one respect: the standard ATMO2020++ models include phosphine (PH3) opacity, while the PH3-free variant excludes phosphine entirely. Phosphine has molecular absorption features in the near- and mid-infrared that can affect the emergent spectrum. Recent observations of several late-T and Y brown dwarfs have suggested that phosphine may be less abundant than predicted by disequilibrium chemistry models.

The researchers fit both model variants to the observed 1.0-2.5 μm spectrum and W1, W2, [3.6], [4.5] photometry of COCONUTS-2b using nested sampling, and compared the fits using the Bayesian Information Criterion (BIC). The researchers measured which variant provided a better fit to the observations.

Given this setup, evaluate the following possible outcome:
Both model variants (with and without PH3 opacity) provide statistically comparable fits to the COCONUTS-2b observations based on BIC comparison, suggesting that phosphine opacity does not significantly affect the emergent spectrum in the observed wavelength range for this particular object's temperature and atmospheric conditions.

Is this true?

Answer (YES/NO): NO